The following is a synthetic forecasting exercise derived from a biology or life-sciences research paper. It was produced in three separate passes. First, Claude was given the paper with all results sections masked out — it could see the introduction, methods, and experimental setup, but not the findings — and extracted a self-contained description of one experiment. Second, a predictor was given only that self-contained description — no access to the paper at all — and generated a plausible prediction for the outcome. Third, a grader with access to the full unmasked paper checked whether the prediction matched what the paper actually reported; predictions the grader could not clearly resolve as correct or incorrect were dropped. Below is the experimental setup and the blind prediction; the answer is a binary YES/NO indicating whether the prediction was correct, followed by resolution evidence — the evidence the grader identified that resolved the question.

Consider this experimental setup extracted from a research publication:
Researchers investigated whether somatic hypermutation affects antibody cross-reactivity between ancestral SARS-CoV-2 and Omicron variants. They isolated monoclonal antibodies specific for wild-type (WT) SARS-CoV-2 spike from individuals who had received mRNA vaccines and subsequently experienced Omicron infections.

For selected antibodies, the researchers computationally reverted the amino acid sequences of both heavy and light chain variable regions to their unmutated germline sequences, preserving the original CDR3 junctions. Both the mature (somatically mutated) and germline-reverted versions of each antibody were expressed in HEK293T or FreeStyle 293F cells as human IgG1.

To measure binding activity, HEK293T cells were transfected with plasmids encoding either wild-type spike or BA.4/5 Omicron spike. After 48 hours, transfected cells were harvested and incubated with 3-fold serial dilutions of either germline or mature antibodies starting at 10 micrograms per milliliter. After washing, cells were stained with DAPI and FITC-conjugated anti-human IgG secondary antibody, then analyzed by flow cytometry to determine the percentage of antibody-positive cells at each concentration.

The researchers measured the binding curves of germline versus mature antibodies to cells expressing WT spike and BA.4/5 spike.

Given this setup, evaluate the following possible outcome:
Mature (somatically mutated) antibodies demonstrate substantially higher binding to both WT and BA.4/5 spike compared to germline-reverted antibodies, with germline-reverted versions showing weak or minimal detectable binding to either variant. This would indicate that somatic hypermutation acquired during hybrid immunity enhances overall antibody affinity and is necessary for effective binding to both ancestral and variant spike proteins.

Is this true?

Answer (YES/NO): NO